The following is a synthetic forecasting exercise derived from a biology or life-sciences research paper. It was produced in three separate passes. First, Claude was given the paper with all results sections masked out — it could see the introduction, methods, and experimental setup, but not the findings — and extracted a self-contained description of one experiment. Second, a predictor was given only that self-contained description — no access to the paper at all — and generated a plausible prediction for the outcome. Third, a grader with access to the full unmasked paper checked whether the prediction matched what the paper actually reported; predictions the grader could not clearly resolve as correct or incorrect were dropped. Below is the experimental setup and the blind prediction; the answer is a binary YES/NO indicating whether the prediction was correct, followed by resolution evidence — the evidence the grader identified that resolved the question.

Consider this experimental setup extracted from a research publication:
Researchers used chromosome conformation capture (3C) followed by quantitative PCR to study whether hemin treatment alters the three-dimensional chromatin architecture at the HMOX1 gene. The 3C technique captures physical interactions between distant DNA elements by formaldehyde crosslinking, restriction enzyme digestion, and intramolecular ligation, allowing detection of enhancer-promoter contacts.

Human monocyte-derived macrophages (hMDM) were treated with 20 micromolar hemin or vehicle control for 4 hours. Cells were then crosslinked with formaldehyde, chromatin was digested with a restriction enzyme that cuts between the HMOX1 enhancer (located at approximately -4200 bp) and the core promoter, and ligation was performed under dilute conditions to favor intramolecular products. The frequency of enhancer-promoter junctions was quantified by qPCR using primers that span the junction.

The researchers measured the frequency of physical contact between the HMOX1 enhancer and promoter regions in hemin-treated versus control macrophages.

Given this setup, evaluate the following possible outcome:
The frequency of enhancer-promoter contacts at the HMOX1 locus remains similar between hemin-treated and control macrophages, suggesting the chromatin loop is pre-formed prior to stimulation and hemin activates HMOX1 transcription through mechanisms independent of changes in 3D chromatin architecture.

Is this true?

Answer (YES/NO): NO